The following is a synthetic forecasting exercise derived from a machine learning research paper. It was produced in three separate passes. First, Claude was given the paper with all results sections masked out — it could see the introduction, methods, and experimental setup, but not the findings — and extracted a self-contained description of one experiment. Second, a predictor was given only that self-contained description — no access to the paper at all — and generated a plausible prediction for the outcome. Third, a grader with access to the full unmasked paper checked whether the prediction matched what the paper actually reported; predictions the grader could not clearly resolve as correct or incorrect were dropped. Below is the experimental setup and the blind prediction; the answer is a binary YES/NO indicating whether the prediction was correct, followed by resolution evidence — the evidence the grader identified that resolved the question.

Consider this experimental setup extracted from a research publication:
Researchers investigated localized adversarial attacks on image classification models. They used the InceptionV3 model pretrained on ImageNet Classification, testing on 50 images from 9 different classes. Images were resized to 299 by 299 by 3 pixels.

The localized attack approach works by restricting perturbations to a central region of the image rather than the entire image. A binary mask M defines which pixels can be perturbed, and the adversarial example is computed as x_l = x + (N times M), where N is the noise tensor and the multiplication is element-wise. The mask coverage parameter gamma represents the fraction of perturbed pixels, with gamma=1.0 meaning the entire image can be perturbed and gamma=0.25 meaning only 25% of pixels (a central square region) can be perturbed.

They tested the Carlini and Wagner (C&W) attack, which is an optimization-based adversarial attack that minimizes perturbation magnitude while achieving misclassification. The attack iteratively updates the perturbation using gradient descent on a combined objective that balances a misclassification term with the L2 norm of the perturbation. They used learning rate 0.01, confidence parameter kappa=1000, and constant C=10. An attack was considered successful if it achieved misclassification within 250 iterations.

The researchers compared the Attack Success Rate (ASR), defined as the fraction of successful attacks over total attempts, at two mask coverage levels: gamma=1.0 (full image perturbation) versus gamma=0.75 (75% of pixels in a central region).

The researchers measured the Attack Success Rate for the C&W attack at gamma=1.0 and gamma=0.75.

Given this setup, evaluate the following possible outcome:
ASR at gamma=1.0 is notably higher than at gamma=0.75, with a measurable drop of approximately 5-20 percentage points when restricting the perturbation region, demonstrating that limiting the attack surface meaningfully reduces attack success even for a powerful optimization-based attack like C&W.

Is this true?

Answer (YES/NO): NO